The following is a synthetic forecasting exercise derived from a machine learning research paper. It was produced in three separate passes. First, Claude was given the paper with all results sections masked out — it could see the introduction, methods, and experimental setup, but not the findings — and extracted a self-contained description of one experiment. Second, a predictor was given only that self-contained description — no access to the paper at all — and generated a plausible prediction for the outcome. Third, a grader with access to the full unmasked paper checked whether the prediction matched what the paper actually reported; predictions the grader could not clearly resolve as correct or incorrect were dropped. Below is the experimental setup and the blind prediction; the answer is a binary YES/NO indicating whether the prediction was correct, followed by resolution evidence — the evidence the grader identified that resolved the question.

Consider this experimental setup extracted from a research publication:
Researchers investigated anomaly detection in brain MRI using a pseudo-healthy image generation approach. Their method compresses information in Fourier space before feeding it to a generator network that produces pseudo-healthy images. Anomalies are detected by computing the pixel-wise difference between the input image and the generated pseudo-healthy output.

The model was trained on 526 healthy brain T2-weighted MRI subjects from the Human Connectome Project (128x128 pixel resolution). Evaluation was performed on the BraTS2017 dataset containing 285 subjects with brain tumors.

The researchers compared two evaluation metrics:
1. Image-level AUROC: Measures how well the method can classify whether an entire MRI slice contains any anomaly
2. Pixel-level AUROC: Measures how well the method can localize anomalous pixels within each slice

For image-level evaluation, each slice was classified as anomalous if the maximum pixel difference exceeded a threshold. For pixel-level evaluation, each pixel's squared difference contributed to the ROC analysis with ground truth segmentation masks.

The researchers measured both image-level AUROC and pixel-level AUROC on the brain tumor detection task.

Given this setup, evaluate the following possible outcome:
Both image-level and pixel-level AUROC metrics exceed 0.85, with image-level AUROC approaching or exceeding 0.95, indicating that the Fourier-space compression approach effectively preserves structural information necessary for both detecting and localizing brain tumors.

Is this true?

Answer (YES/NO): NO